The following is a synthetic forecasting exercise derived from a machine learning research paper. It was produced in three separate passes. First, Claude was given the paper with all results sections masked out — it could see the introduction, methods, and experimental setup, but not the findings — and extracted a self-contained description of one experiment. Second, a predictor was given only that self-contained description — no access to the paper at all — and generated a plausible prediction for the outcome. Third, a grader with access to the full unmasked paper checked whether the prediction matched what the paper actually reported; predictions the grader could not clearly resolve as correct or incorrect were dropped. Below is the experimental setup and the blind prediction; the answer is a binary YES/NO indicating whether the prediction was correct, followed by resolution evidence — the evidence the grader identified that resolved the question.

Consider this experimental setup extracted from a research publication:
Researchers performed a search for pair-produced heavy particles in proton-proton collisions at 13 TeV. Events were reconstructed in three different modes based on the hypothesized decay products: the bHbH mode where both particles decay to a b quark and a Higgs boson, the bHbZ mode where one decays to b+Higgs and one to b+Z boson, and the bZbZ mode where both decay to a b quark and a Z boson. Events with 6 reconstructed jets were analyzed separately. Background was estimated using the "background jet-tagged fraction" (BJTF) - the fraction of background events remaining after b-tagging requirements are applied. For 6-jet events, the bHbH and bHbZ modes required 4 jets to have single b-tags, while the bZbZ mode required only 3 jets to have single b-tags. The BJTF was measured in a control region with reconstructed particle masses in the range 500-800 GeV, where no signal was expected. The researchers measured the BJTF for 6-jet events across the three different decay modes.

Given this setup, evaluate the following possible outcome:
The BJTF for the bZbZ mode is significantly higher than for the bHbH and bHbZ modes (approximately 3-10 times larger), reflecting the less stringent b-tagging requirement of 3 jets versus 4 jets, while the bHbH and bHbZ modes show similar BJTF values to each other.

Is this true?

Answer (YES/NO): NO